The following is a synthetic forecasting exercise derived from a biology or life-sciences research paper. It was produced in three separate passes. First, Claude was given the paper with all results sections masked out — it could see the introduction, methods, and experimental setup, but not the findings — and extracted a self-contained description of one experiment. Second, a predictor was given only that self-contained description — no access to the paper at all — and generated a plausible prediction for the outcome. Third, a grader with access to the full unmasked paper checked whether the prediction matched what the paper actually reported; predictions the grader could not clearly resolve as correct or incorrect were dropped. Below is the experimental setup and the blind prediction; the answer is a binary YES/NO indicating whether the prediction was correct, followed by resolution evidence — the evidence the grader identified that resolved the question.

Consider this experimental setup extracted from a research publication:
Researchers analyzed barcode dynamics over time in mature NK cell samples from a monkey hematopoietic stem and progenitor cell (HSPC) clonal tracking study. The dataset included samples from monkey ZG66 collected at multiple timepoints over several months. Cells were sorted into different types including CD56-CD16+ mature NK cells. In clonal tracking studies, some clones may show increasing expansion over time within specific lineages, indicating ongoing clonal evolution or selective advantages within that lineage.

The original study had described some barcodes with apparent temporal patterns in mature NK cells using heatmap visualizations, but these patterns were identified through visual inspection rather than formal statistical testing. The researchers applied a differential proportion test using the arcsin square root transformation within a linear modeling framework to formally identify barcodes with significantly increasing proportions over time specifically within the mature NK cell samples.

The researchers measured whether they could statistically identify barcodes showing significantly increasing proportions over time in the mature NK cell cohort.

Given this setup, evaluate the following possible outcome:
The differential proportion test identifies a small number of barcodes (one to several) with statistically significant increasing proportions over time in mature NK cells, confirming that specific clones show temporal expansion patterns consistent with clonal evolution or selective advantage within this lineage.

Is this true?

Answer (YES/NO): NO